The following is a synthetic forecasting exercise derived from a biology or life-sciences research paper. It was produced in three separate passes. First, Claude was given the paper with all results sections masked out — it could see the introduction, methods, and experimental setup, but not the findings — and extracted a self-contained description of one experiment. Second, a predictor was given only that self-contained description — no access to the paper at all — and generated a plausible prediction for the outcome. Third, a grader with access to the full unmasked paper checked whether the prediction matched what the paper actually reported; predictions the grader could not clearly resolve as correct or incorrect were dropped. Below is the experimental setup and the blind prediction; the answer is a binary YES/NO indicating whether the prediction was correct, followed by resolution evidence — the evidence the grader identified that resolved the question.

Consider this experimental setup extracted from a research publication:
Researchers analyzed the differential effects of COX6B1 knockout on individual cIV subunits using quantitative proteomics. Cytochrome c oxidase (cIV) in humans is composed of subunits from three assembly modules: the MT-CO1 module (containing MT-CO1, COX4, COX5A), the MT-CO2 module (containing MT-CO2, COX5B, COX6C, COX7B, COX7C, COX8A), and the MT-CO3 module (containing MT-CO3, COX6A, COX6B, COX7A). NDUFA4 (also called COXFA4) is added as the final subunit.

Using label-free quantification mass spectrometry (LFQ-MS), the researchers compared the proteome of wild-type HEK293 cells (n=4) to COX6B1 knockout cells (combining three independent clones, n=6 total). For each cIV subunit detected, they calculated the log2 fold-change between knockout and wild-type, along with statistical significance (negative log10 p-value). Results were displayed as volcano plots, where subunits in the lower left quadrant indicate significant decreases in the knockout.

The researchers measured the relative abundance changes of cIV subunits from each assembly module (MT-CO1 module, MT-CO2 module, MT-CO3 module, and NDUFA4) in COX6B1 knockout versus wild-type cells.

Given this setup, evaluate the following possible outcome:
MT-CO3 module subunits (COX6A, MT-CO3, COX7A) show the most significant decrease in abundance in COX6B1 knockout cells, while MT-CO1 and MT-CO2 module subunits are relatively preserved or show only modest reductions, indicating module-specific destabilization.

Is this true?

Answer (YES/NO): NO